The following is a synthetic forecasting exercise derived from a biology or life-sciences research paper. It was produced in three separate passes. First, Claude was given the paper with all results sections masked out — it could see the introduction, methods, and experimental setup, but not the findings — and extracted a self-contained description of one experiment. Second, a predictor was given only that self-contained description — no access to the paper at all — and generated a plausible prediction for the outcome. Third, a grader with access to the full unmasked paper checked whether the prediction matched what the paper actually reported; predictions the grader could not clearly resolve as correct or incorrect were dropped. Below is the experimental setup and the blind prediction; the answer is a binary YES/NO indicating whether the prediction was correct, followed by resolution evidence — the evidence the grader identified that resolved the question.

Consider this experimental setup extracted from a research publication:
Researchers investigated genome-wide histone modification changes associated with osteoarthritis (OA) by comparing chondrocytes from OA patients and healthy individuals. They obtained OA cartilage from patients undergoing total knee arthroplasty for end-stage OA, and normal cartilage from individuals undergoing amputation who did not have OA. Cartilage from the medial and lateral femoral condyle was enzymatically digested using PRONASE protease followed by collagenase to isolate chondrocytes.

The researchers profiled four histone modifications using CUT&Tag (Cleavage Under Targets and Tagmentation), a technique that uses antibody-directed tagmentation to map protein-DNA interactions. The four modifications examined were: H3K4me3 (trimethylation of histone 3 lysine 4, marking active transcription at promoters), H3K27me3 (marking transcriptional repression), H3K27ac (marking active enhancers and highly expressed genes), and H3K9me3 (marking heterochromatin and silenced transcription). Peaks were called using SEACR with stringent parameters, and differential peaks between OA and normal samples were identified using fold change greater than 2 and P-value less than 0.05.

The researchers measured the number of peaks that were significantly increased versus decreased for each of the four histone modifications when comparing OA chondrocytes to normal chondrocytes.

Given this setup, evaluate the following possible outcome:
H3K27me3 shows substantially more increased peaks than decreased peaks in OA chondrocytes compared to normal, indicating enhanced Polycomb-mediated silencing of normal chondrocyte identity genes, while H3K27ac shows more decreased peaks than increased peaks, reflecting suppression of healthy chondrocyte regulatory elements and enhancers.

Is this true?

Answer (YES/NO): NO